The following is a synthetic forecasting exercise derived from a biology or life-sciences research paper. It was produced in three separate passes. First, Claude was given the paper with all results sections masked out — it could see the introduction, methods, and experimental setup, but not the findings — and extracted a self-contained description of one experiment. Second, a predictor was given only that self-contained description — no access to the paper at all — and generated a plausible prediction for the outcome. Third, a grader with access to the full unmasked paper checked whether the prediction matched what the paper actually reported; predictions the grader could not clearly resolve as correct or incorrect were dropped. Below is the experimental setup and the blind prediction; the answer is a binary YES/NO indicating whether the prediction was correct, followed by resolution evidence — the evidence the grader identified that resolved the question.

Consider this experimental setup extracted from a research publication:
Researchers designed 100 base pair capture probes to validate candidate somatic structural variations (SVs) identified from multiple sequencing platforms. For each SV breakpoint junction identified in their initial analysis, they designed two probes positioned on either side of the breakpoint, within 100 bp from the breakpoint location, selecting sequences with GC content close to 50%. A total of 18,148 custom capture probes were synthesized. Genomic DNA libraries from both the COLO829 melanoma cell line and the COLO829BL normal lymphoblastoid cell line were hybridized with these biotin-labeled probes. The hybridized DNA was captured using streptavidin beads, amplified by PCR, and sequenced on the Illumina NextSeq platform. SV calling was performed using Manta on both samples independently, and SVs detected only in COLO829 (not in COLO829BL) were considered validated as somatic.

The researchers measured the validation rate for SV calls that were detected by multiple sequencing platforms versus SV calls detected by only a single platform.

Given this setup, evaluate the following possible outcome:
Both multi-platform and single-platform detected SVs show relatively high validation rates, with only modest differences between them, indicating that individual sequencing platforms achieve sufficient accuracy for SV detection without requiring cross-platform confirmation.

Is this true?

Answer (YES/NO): NO